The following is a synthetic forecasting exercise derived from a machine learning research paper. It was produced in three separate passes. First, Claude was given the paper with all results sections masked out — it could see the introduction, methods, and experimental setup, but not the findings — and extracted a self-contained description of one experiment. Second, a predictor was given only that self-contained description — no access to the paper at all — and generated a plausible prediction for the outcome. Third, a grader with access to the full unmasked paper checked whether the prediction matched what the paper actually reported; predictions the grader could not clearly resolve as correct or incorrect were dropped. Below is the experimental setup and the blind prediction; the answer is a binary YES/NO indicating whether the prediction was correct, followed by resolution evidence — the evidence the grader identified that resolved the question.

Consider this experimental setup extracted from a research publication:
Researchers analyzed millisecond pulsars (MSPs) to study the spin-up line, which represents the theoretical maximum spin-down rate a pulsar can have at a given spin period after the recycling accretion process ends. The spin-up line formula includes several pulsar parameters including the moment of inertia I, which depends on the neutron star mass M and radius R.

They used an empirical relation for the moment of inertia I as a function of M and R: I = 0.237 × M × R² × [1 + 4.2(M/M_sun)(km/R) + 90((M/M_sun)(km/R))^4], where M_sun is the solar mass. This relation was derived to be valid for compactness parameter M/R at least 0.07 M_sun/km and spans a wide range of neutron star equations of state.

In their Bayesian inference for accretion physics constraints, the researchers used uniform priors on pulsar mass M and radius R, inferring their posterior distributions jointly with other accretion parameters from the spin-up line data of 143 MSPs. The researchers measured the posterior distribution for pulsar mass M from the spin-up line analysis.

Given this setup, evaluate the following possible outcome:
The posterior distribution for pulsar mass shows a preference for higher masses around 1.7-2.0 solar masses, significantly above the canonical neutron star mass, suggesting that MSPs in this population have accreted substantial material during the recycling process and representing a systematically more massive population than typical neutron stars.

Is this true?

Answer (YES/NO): YES